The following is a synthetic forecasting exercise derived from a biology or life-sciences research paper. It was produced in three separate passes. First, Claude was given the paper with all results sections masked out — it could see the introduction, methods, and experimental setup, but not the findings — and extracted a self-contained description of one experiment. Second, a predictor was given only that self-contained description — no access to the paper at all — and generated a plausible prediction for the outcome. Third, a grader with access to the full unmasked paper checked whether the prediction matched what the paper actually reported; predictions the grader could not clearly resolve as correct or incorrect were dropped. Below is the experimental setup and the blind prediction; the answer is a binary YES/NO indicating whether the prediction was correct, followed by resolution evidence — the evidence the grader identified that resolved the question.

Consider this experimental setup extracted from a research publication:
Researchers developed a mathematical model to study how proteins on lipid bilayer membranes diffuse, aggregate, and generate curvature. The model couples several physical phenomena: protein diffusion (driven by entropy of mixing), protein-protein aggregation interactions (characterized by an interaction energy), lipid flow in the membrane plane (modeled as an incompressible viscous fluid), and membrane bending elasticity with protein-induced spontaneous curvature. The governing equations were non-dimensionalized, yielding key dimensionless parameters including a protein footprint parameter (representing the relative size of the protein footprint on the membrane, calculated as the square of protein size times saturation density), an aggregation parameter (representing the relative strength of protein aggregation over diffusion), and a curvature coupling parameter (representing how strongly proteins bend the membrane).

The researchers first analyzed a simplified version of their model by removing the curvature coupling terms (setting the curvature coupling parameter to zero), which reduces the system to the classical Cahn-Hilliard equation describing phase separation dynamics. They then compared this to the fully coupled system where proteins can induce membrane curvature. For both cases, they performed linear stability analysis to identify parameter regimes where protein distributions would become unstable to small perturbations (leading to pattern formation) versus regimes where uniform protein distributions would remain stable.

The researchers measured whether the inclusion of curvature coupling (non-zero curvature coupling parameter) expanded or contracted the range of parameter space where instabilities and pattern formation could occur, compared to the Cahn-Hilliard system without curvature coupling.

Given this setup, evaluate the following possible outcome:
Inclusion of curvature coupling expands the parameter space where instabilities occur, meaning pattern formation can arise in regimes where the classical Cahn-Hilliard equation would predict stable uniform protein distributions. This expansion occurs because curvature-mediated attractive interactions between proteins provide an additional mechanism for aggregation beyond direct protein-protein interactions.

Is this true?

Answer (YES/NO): NO